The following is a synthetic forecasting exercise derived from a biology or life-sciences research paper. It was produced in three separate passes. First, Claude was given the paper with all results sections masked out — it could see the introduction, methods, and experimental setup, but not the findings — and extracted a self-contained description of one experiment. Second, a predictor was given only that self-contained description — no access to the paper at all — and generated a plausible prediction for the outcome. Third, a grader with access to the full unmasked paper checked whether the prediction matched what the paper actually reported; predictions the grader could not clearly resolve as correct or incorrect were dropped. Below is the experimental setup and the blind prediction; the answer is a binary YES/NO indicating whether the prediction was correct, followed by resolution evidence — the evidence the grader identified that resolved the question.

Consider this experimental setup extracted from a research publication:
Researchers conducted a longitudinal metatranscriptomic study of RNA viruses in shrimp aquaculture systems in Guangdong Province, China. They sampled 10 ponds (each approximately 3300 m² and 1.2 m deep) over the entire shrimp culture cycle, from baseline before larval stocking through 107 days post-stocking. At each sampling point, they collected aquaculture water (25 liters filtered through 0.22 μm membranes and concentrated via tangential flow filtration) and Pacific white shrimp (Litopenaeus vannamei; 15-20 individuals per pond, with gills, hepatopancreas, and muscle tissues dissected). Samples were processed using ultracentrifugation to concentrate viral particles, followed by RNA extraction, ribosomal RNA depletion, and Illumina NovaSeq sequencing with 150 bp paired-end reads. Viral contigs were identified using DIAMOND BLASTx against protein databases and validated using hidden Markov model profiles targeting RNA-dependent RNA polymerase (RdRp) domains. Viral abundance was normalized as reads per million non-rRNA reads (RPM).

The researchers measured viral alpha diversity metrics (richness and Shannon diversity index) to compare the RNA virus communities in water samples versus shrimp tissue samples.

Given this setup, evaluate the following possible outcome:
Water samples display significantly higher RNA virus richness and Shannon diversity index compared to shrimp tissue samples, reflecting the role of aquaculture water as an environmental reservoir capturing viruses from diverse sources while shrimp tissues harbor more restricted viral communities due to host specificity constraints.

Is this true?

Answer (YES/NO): YES